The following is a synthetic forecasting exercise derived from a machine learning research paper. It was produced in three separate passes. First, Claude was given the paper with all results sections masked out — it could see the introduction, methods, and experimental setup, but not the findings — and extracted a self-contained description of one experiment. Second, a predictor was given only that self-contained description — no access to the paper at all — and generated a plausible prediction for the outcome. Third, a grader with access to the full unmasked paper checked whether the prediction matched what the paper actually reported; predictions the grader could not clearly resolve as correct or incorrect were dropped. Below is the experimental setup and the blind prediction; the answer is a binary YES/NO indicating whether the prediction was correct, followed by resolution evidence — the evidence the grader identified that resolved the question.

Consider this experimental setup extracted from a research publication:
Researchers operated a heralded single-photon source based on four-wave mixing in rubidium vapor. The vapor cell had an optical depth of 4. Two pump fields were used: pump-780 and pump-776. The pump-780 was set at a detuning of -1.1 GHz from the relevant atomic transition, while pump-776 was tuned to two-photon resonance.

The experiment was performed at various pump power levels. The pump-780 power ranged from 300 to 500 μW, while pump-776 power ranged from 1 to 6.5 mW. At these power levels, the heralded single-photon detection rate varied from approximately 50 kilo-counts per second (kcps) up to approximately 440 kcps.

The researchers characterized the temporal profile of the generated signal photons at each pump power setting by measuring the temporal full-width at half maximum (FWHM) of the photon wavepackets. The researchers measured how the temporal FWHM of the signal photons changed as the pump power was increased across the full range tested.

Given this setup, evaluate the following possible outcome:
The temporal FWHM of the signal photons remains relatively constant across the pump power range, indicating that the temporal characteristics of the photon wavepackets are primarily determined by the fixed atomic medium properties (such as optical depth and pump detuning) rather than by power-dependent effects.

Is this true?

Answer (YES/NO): NO